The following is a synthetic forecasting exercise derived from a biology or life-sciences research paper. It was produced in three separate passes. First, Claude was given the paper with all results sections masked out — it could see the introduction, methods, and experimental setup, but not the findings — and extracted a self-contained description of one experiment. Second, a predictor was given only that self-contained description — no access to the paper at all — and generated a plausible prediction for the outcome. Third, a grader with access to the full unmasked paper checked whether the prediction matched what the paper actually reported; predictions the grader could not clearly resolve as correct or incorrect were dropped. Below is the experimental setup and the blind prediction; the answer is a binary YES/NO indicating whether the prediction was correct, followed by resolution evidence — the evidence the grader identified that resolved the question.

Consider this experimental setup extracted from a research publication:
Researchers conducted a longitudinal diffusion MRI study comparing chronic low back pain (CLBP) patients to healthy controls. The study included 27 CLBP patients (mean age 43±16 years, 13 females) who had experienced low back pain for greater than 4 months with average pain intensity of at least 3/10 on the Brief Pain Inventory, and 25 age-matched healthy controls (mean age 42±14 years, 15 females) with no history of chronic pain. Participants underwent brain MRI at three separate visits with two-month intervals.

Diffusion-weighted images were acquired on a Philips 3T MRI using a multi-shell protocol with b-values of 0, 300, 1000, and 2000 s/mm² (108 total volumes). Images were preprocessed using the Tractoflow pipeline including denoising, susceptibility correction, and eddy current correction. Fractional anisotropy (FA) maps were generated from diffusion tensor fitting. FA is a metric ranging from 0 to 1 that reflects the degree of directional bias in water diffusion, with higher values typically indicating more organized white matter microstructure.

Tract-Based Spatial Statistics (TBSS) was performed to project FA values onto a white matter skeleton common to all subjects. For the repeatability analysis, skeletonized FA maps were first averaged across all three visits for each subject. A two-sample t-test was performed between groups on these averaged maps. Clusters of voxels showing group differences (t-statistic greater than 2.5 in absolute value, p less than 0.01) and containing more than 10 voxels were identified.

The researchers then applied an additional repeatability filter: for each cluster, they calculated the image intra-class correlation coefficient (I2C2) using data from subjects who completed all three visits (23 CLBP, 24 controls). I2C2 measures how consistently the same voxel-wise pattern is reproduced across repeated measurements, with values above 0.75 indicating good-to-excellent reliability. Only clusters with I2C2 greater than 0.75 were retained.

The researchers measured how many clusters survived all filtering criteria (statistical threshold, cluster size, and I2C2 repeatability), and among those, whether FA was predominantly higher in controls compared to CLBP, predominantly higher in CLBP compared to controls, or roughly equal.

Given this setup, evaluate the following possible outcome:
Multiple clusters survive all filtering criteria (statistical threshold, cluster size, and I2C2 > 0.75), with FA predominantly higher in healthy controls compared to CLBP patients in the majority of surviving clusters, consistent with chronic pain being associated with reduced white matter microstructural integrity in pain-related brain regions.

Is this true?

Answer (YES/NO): YES